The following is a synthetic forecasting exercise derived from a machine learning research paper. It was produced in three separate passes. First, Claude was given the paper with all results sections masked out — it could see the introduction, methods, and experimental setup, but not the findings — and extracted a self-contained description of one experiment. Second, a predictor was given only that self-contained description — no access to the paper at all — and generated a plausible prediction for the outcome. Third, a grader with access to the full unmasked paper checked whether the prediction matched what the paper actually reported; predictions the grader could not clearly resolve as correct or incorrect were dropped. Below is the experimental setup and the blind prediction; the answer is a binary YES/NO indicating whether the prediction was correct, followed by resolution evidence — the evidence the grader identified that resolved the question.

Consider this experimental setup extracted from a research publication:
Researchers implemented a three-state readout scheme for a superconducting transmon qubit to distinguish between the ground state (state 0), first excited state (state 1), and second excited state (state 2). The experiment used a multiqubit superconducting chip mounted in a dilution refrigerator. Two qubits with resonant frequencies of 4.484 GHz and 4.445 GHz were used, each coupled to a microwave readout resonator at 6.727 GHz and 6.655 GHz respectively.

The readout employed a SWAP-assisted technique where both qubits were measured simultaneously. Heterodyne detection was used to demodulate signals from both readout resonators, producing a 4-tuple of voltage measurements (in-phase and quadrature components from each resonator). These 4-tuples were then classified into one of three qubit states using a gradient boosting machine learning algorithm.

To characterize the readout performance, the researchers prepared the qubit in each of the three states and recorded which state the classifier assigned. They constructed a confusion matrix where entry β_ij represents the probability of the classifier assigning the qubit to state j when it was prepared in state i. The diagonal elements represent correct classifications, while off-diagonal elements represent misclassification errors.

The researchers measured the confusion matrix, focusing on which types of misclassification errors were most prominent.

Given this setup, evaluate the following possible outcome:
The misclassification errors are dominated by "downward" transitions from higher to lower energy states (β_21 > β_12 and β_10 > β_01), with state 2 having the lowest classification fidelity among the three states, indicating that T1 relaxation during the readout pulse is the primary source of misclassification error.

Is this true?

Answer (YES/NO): NO